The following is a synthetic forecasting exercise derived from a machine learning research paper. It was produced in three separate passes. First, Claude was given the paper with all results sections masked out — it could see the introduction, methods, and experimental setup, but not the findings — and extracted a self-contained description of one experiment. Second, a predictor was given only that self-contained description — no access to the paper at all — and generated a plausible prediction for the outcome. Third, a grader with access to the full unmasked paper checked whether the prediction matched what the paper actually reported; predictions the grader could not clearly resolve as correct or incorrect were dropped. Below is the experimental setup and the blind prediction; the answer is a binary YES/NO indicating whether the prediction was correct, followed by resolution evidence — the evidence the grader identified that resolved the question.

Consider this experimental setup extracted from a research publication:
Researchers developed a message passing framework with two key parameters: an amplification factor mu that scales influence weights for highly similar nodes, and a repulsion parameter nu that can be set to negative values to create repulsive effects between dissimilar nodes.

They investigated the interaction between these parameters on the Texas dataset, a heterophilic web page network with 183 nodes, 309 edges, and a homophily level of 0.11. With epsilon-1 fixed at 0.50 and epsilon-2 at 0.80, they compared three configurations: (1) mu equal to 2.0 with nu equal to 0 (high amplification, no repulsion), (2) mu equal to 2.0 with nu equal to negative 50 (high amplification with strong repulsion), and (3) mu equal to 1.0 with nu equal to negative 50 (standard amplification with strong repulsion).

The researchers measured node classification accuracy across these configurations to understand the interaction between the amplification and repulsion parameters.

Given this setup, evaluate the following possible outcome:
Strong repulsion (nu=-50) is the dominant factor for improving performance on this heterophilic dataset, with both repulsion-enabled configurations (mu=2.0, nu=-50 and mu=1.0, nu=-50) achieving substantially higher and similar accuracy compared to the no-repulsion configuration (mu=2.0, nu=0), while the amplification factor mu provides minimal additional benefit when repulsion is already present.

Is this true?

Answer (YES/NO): YES